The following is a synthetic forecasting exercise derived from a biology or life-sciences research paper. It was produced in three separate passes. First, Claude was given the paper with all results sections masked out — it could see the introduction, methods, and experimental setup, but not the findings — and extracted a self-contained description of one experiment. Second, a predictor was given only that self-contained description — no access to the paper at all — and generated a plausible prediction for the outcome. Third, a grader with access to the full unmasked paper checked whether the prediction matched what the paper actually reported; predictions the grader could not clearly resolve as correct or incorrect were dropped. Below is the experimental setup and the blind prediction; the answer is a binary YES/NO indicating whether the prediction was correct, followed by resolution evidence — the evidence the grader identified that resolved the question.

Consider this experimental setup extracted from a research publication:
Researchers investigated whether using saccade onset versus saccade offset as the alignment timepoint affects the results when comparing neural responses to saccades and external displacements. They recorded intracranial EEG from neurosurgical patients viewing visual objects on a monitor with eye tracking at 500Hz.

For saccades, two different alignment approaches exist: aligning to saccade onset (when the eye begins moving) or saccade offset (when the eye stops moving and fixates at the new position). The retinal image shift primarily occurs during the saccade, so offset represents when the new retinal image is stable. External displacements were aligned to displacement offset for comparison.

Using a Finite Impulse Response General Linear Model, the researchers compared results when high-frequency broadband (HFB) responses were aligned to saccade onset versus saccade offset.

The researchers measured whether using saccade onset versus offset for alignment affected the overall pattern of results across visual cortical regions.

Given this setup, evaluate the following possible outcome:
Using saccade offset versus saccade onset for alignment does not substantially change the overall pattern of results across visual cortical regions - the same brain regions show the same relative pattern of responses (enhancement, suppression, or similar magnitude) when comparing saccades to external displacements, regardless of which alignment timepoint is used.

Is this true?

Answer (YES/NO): YES